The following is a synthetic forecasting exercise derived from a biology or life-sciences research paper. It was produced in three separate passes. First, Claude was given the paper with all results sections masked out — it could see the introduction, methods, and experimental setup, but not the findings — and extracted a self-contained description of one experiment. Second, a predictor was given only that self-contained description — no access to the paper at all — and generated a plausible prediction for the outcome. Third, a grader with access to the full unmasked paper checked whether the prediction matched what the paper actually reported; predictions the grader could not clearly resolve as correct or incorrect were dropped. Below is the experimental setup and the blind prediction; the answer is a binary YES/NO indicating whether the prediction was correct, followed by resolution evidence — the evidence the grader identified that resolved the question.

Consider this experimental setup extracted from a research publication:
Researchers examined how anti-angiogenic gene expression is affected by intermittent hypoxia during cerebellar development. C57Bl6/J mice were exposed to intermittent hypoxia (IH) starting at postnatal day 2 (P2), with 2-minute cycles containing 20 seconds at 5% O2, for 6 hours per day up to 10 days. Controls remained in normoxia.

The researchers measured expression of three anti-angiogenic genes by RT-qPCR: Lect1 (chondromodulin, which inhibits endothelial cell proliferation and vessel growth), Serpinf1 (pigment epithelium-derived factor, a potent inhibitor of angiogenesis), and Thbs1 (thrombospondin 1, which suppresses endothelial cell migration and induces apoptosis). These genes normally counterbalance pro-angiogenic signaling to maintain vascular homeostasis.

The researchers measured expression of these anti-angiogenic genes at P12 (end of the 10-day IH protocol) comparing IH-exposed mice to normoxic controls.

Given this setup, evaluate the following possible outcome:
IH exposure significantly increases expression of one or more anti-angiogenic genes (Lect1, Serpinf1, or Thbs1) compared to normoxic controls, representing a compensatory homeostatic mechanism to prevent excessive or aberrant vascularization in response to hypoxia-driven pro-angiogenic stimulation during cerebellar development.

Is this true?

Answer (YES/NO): YES